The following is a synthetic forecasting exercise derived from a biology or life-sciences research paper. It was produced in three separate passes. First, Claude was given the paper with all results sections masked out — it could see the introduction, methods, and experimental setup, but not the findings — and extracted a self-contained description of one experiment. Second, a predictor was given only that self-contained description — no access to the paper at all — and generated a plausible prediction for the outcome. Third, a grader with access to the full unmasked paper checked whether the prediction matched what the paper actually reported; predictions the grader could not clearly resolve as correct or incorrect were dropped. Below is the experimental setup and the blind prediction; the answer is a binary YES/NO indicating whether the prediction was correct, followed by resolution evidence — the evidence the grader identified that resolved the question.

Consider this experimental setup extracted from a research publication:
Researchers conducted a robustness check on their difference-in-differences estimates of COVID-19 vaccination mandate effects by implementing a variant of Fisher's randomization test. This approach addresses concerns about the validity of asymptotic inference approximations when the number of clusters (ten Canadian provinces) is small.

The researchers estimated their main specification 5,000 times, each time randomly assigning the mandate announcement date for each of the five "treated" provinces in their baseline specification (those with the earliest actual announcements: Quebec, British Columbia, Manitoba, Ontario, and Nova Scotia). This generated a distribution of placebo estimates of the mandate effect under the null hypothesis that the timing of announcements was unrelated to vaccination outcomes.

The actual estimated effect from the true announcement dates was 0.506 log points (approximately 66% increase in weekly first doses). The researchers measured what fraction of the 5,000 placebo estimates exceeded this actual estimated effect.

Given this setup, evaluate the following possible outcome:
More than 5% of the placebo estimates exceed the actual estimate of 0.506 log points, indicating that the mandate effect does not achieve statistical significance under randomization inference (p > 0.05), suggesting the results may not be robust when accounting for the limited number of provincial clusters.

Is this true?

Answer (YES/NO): NO